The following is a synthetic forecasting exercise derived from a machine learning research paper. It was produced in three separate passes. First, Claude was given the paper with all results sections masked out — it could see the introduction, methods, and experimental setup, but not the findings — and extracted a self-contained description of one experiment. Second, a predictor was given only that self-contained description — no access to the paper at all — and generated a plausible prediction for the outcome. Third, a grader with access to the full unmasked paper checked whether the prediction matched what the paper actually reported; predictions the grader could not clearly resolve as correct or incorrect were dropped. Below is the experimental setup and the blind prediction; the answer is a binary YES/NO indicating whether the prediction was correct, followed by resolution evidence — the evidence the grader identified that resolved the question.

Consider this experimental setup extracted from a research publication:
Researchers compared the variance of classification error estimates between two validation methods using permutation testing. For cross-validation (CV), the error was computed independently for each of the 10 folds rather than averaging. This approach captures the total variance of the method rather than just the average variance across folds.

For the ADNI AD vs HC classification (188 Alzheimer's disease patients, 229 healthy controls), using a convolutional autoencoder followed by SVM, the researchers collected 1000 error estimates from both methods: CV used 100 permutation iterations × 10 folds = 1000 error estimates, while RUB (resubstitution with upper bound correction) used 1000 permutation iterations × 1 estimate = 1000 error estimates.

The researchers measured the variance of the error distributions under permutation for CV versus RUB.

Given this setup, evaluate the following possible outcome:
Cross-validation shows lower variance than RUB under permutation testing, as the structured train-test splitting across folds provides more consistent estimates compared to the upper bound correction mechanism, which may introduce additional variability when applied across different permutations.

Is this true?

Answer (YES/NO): NO